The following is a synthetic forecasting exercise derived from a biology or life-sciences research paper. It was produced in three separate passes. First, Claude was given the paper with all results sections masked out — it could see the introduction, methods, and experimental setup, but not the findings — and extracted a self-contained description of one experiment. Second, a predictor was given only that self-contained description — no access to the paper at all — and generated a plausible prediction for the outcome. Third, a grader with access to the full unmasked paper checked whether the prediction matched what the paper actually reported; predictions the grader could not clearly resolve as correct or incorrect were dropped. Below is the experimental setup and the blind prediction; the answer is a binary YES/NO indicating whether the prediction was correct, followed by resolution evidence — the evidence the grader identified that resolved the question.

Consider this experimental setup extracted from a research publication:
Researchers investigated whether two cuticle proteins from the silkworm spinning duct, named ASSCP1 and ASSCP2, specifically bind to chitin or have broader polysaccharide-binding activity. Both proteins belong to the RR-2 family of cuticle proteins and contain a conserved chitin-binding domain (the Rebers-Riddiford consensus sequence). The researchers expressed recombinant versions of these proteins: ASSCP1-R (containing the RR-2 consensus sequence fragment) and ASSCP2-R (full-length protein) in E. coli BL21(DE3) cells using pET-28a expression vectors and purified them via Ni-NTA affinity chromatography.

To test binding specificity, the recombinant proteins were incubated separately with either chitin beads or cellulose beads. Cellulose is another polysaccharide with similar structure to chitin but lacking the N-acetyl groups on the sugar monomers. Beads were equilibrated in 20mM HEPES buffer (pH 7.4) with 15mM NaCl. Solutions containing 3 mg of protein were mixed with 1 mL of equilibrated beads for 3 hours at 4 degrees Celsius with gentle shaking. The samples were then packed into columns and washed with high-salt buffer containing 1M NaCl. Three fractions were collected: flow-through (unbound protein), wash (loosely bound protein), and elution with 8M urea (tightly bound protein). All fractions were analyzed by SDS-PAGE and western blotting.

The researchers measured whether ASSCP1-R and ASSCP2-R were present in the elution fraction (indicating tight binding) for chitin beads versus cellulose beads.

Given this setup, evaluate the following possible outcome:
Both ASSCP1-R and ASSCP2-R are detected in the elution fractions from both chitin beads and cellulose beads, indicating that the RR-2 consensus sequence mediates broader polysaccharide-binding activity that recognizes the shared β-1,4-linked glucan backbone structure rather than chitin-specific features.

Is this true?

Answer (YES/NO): NO